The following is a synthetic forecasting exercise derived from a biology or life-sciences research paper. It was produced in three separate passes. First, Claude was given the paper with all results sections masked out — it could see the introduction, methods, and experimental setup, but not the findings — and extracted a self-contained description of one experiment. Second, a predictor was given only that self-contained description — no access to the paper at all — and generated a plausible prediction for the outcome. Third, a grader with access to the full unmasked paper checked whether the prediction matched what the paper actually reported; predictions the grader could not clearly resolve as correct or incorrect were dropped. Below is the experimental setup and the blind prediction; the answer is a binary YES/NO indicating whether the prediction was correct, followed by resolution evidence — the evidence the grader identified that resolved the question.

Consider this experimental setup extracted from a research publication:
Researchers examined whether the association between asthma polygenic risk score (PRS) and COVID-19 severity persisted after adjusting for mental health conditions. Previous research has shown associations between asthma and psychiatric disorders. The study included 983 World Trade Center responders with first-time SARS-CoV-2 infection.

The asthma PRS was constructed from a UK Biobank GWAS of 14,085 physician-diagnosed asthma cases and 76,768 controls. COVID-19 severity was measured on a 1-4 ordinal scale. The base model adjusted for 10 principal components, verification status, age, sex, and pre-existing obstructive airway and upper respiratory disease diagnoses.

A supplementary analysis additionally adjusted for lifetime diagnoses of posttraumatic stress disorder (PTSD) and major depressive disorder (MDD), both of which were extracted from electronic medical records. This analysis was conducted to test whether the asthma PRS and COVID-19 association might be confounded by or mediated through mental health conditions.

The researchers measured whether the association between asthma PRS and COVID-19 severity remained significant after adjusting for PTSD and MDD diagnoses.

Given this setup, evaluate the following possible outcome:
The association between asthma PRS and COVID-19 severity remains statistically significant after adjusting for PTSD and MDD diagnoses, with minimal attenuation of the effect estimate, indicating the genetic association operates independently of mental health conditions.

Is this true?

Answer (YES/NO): YES